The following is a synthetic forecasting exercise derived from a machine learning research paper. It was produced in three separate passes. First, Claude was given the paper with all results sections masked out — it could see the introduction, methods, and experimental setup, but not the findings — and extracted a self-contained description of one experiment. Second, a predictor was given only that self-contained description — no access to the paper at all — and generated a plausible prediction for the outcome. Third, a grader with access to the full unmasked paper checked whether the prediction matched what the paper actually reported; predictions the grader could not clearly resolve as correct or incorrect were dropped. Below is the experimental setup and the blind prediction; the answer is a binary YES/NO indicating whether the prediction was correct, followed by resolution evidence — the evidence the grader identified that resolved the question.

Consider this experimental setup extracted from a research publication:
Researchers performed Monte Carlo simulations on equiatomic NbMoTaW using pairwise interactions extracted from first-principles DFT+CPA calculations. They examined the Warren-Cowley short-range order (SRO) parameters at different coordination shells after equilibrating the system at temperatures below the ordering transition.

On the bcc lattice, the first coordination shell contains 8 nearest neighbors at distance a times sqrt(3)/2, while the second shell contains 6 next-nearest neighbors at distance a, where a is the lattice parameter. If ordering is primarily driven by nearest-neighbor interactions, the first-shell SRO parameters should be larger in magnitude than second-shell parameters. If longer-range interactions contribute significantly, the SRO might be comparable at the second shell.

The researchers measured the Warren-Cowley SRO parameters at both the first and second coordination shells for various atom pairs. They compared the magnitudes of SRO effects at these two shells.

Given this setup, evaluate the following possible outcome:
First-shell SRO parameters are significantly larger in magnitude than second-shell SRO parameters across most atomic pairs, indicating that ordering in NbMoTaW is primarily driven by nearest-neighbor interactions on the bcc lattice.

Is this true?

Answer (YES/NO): NO